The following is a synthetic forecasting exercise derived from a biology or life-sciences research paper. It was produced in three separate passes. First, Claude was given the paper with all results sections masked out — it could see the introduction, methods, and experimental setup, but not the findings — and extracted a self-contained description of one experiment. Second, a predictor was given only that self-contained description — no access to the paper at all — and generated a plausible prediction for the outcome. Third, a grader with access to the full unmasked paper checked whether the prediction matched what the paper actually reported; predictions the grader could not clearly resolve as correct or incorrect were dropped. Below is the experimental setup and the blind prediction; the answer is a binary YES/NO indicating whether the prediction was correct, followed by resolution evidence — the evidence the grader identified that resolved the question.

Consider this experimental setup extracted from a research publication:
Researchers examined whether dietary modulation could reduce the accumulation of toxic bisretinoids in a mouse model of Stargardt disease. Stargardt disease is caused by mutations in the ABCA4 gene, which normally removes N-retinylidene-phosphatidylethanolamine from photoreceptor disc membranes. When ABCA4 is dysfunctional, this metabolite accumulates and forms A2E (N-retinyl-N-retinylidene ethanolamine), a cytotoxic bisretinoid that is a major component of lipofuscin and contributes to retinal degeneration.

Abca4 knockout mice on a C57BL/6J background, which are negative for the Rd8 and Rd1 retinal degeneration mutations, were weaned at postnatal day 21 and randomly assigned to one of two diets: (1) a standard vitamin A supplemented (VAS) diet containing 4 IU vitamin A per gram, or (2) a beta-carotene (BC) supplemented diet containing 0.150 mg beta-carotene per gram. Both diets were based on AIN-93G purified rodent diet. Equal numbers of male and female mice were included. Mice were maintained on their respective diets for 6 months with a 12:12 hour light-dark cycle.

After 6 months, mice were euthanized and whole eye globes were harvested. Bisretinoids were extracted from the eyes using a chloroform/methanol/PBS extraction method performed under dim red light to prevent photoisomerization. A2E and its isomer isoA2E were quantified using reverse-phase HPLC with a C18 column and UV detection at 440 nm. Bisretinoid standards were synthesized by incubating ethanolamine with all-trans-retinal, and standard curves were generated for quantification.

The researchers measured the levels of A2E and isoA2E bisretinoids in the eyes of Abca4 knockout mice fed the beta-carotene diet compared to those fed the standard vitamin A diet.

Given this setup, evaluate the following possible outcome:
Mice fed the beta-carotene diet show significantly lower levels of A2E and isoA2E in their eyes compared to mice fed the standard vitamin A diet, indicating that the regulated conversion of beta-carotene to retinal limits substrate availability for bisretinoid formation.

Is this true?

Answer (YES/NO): YES